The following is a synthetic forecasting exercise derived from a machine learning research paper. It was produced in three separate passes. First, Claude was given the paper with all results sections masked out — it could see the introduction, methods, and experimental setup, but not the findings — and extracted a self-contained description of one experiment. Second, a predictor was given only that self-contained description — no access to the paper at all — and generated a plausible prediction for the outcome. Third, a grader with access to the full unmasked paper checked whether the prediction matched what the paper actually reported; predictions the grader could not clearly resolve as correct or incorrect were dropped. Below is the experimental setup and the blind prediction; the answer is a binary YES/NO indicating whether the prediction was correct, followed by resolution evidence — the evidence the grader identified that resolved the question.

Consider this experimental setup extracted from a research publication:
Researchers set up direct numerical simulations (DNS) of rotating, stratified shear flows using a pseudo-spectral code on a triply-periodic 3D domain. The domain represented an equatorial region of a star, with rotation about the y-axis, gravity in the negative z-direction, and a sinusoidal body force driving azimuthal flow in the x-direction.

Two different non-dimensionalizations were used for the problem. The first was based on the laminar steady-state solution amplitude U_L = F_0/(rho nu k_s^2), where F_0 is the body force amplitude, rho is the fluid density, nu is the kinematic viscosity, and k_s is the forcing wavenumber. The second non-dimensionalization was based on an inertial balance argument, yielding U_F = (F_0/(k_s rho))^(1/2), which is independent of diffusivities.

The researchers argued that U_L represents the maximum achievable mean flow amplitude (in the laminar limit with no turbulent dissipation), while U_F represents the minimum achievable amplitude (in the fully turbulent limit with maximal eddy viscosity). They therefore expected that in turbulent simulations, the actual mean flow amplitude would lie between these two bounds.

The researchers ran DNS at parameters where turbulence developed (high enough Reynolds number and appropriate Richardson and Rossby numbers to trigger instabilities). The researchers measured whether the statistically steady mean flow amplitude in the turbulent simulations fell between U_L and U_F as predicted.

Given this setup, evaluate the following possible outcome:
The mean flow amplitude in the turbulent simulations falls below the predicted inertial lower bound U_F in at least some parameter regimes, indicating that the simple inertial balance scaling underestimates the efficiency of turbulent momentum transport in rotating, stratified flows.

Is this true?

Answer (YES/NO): NO